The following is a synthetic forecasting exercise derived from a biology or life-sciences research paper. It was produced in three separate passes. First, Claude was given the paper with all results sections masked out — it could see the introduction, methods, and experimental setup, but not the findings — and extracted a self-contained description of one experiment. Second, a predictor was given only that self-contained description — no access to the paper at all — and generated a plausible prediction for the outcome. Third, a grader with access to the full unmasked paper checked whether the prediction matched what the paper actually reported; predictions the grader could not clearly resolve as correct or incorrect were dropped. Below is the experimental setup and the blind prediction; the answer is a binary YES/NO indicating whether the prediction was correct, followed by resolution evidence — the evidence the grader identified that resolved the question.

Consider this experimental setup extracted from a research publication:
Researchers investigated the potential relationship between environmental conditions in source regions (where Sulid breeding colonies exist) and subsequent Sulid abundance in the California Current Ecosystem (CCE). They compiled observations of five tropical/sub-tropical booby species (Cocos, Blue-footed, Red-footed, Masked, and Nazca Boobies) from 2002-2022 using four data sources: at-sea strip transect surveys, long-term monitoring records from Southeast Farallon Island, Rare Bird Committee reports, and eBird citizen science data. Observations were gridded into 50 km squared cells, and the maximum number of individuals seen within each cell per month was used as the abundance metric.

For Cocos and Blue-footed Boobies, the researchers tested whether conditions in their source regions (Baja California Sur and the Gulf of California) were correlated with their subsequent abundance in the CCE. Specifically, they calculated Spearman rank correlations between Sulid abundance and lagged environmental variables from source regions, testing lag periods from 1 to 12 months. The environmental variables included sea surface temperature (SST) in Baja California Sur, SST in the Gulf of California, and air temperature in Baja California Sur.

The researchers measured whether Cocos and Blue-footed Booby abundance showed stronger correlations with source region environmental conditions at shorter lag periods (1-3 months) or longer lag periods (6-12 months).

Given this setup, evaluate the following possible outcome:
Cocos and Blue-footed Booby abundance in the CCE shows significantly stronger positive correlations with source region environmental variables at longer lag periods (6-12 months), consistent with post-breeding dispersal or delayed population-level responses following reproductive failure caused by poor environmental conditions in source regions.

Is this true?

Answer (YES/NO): NO